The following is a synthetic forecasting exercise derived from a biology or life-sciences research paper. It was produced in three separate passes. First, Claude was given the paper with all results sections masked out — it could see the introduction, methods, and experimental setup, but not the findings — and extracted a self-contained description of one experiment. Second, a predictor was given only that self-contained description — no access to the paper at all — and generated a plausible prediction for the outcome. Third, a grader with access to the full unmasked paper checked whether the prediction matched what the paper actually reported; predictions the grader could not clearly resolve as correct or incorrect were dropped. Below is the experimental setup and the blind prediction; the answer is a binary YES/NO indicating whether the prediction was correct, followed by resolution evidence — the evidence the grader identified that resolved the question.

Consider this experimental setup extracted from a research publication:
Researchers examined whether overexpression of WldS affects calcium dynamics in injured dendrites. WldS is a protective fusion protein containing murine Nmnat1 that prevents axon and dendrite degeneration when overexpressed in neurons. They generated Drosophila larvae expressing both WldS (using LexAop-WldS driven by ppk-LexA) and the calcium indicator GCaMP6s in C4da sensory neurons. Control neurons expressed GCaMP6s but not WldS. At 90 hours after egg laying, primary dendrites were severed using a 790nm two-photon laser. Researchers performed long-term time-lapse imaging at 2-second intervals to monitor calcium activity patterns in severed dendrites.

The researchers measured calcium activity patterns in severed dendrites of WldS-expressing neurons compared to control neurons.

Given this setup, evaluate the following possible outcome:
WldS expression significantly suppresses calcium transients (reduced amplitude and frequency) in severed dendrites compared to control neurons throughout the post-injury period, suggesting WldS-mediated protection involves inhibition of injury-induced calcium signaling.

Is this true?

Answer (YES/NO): YES